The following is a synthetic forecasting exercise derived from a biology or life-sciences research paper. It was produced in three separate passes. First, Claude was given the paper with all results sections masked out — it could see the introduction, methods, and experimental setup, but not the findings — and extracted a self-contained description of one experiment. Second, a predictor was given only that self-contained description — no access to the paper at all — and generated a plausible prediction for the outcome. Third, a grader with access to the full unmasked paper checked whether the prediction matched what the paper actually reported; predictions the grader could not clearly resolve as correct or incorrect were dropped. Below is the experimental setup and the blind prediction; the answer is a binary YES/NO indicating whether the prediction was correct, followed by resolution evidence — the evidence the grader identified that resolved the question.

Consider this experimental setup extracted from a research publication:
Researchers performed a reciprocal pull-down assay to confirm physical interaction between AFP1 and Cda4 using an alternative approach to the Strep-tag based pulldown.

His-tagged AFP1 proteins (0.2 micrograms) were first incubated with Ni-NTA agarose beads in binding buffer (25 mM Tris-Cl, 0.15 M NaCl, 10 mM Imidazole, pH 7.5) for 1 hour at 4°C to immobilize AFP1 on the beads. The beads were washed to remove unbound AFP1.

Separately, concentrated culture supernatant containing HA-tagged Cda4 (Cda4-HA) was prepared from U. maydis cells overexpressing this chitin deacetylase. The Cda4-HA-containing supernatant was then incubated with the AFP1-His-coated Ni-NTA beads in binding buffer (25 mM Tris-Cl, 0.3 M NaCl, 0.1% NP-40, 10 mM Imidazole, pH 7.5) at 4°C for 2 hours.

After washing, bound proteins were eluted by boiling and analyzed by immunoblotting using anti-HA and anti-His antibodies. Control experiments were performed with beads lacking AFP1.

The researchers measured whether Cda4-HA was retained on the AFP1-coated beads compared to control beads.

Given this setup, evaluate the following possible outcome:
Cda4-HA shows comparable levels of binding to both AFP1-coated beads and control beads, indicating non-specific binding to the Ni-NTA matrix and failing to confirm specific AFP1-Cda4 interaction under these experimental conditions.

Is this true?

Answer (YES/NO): NO